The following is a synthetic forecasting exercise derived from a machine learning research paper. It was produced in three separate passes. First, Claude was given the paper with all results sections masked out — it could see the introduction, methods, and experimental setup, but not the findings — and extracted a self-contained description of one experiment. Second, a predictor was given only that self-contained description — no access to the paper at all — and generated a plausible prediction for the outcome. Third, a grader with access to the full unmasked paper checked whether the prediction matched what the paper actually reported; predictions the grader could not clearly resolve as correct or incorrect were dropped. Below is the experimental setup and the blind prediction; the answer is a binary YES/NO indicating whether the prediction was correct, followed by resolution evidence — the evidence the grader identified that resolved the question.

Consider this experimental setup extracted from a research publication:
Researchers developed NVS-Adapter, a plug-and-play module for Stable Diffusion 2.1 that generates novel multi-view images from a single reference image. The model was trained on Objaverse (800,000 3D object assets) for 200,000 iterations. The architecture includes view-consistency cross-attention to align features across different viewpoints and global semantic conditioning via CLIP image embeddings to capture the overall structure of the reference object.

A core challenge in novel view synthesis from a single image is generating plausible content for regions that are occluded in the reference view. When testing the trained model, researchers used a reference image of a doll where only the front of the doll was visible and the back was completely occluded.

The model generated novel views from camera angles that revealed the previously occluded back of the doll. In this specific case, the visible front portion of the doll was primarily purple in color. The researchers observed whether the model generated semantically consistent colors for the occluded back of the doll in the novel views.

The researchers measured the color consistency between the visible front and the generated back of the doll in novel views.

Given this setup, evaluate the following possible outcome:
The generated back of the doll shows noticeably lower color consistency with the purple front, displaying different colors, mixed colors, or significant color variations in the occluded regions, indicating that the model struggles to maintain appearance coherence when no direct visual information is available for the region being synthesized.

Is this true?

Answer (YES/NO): YES